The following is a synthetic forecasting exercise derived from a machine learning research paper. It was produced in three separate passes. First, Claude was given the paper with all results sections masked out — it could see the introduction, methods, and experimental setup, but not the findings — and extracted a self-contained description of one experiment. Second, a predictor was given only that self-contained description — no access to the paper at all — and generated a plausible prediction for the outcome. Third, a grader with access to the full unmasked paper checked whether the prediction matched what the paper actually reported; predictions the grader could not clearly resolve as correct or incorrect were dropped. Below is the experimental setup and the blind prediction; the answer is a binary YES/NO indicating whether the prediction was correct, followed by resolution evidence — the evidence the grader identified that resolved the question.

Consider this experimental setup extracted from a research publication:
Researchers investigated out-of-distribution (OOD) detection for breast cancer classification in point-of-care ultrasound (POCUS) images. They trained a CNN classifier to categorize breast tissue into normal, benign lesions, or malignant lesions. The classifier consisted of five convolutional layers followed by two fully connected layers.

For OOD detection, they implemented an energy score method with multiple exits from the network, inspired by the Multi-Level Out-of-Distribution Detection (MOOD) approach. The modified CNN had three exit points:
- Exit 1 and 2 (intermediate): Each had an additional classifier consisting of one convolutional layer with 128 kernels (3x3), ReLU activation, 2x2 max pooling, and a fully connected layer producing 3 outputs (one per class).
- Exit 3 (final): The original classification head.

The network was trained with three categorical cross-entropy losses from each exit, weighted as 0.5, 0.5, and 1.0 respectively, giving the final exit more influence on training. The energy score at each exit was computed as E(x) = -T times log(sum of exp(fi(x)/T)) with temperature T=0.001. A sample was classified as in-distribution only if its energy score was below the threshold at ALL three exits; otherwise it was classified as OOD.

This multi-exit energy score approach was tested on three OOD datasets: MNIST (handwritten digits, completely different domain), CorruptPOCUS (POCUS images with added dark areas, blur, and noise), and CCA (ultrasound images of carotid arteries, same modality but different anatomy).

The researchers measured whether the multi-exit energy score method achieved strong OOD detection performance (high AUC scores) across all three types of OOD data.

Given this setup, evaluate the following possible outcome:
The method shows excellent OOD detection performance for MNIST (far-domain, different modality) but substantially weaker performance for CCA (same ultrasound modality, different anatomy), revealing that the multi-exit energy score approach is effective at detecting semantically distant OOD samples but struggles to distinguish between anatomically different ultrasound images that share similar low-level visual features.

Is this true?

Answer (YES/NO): YES